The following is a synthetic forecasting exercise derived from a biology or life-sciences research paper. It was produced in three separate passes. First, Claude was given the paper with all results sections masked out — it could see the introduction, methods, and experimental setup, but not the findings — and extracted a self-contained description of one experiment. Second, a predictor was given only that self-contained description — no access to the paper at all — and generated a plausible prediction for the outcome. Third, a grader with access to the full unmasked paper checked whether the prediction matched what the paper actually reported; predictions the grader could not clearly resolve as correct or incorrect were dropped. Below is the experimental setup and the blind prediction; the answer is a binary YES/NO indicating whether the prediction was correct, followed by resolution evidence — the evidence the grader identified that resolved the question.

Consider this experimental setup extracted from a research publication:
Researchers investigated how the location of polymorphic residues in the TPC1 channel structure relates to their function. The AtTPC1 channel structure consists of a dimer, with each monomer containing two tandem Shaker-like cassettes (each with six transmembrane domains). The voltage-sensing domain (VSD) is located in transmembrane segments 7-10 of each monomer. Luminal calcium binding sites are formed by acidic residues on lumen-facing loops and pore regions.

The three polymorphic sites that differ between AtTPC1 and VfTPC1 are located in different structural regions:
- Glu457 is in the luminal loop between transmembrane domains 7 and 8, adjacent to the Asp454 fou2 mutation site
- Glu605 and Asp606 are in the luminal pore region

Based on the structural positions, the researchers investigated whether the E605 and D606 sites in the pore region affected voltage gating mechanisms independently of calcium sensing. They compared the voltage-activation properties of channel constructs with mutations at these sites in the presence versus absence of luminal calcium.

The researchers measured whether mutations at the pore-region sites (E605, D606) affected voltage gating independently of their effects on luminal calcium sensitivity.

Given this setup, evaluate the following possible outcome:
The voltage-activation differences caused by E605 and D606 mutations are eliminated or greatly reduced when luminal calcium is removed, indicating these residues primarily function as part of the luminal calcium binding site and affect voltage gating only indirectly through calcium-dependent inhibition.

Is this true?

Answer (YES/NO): NO